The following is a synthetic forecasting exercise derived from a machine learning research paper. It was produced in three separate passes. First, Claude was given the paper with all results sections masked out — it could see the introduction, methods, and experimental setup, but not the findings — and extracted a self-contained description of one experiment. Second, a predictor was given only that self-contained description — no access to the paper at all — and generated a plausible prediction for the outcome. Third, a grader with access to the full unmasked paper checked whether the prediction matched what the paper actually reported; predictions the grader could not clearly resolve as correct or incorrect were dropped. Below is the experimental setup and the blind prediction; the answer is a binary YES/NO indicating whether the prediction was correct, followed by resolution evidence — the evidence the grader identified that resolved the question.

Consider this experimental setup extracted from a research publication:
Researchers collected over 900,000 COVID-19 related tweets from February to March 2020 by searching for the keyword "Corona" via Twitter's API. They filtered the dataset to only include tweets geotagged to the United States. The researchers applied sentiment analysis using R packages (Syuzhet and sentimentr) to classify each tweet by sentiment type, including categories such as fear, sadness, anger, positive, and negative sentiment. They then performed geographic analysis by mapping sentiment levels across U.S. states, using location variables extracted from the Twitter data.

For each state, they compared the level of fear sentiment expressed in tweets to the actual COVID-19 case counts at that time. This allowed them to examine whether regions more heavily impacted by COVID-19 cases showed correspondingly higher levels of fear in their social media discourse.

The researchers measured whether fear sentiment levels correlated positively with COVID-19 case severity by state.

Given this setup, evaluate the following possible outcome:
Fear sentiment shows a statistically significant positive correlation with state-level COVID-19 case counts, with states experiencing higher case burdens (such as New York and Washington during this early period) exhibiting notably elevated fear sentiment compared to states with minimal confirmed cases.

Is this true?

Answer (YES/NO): NO